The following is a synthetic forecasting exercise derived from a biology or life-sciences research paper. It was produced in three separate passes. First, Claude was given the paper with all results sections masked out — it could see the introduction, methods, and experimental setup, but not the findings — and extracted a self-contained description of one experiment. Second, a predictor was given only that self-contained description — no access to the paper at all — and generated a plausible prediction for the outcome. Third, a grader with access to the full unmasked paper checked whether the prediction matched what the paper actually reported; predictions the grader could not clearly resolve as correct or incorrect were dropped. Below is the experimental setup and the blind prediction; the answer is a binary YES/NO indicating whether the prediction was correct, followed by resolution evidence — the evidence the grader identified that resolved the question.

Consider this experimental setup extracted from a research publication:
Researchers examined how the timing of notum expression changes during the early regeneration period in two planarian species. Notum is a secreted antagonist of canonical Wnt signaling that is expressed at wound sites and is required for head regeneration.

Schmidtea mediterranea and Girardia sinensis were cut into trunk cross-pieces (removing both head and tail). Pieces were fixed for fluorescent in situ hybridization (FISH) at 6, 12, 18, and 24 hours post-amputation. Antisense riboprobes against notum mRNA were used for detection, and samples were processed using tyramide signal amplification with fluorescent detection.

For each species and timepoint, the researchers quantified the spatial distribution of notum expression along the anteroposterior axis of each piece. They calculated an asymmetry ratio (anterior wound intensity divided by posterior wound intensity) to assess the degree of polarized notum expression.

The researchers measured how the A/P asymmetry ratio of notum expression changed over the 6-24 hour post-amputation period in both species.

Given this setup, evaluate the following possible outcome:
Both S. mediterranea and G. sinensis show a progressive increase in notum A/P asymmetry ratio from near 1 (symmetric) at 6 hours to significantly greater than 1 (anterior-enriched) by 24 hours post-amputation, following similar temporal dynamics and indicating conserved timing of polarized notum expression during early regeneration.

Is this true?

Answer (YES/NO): NO